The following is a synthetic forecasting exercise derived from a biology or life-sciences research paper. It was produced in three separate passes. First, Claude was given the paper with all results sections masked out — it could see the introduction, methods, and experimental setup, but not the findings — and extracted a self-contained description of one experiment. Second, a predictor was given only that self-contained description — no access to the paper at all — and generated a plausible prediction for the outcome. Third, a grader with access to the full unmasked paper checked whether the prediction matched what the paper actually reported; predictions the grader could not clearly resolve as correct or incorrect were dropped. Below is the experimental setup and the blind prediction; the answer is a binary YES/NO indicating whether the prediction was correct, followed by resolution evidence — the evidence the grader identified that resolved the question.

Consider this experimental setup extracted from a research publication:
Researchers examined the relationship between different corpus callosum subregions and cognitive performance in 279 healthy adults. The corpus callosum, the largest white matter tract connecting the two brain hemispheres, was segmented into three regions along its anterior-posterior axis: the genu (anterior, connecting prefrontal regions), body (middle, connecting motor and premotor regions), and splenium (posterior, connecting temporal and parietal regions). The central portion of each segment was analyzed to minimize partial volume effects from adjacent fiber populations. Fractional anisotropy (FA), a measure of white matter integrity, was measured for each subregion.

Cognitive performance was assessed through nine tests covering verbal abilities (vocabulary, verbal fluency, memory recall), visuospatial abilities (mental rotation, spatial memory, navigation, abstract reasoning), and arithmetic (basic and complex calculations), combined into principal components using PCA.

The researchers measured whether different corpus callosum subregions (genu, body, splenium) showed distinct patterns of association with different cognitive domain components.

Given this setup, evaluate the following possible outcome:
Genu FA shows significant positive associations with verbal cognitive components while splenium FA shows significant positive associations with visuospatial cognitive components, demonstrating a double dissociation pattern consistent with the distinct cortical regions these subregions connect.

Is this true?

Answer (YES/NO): NO